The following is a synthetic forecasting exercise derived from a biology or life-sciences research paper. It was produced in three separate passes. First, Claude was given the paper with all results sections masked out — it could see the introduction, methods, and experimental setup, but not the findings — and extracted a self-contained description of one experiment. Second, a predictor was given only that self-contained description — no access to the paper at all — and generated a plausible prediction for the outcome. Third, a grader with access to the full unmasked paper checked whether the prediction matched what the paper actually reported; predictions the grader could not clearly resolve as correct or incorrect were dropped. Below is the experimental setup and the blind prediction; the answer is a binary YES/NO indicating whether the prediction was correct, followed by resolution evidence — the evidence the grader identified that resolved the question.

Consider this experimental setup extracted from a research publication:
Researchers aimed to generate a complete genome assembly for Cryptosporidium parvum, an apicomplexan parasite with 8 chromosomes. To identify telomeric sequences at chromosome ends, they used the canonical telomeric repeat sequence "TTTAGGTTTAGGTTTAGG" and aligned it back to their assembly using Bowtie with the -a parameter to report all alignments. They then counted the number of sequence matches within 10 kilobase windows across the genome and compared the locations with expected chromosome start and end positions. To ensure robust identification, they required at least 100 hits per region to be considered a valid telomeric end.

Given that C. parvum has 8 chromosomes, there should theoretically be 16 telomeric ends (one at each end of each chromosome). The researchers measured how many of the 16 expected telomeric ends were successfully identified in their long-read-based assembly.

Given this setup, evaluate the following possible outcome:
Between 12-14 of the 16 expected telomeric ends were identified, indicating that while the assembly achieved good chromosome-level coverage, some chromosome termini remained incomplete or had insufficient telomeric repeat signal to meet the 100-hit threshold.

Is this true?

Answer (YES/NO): YES